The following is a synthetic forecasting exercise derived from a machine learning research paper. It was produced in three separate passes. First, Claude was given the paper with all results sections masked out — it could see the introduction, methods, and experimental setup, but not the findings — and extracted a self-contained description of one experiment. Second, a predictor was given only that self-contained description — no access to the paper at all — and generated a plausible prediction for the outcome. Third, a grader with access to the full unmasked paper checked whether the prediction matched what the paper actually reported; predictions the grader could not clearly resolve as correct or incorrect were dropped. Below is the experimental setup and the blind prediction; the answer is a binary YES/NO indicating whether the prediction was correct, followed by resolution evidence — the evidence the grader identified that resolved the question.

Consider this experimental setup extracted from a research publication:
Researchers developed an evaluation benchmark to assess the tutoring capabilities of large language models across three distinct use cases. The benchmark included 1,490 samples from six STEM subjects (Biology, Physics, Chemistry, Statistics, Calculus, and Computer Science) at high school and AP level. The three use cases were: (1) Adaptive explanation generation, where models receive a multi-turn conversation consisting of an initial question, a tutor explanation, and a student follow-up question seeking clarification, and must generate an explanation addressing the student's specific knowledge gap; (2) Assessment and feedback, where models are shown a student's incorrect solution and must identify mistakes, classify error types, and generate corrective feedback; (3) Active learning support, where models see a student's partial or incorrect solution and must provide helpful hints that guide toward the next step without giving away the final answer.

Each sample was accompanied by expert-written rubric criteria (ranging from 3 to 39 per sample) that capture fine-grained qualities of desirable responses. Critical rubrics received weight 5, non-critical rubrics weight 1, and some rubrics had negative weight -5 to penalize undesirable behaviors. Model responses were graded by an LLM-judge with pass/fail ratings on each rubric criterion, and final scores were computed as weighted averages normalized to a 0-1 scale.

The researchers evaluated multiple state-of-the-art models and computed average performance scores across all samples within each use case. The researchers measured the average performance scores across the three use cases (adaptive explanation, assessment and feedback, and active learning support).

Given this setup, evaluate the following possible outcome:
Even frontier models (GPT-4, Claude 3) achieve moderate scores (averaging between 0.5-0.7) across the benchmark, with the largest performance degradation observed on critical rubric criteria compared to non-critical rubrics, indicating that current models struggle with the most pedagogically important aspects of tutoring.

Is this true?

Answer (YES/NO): NO